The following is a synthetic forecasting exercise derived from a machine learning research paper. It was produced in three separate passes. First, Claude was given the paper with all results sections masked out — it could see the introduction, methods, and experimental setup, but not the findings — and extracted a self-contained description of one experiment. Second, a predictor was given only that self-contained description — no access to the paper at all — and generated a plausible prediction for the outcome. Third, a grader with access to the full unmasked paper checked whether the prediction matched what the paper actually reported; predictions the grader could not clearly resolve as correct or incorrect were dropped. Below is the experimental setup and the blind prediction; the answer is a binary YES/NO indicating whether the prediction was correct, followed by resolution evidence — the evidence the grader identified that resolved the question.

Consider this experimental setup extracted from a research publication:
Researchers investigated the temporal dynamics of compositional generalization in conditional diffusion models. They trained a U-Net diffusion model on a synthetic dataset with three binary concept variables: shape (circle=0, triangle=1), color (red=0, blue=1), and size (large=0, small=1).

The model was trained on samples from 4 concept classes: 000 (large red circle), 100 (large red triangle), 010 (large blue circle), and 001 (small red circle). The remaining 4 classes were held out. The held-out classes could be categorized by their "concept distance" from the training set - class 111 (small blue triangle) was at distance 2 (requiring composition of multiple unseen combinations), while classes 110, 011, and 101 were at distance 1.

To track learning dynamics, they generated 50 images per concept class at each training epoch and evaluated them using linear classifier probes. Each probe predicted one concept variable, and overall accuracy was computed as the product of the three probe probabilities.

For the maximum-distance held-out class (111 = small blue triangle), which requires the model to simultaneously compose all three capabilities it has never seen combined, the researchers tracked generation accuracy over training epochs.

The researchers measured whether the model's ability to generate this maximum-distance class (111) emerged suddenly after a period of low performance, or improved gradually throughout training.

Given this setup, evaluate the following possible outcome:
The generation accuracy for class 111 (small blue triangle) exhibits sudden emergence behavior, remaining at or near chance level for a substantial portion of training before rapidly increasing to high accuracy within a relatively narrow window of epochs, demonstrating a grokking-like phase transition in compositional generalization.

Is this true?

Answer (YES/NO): YES